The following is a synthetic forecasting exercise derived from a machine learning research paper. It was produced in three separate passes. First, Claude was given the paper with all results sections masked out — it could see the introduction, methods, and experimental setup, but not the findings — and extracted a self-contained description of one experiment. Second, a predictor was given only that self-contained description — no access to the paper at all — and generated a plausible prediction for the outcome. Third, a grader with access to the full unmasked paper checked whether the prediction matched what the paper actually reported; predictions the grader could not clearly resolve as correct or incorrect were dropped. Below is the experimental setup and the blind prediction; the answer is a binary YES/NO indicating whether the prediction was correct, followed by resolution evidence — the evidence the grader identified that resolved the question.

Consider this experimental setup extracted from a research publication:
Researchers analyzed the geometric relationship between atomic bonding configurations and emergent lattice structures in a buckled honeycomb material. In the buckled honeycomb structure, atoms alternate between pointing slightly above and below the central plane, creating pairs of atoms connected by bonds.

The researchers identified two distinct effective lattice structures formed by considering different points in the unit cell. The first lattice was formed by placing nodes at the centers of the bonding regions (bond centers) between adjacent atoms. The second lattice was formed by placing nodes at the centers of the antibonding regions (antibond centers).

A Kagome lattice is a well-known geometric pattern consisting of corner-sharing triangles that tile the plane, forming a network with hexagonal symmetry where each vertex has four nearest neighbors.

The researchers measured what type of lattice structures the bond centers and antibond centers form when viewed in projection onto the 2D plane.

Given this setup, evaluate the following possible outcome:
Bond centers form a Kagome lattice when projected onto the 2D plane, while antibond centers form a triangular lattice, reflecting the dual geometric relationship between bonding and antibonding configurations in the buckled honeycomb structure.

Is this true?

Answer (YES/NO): NO